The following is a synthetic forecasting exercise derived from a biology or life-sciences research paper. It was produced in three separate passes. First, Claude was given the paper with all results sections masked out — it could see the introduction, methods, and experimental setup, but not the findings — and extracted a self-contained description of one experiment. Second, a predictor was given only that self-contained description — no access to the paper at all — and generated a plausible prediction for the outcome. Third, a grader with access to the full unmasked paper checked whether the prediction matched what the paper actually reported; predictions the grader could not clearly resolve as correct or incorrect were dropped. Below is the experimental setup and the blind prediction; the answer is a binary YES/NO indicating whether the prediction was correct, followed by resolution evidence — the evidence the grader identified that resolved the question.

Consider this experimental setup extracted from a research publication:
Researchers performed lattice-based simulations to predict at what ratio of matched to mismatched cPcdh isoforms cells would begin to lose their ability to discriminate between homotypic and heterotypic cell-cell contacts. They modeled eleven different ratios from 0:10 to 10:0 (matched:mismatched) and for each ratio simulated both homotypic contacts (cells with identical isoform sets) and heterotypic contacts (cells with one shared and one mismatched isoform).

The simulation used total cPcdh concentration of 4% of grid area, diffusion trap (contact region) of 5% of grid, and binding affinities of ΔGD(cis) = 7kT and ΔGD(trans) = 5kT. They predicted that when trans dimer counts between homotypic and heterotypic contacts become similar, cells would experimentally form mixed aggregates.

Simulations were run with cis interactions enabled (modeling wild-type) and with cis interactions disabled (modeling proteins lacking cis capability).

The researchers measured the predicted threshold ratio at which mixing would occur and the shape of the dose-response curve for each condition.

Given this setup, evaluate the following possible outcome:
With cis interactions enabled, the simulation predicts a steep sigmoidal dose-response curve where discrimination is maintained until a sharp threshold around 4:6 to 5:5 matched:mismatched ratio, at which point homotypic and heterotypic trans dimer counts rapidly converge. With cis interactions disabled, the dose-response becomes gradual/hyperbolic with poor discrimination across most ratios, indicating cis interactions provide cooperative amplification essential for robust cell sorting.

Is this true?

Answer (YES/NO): NO